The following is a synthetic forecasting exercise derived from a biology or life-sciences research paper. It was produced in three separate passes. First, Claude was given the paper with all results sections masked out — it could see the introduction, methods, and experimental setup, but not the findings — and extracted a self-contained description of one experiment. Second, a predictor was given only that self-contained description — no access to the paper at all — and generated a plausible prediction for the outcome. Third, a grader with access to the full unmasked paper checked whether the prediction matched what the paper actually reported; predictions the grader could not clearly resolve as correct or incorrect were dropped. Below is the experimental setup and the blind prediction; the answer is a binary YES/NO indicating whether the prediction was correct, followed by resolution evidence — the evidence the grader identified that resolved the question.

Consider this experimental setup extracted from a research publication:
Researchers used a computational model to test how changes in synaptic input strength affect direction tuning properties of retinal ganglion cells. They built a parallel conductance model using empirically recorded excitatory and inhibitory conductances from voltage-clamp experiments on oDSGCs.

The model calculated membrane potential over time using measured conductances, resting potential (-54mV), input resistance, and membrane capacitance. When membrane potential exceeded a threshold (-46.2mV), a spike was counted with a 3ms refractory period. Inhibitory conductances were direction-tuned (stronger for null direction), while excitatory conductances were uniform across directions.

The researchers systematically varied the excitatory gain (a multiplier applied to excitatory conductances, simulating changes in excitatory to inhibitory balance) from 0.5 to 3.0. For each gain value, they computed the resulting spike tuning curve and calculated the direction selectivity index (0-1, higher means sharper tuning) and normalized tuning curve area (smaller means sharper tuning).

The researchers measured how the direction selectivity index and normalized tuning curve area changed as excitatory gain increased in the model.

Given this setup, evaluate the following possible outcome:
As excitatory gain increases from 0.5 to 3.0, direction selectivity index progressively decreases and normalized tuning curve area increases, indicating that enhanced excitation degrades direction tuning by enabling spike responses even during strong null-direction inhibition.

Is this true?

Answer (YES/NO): YES